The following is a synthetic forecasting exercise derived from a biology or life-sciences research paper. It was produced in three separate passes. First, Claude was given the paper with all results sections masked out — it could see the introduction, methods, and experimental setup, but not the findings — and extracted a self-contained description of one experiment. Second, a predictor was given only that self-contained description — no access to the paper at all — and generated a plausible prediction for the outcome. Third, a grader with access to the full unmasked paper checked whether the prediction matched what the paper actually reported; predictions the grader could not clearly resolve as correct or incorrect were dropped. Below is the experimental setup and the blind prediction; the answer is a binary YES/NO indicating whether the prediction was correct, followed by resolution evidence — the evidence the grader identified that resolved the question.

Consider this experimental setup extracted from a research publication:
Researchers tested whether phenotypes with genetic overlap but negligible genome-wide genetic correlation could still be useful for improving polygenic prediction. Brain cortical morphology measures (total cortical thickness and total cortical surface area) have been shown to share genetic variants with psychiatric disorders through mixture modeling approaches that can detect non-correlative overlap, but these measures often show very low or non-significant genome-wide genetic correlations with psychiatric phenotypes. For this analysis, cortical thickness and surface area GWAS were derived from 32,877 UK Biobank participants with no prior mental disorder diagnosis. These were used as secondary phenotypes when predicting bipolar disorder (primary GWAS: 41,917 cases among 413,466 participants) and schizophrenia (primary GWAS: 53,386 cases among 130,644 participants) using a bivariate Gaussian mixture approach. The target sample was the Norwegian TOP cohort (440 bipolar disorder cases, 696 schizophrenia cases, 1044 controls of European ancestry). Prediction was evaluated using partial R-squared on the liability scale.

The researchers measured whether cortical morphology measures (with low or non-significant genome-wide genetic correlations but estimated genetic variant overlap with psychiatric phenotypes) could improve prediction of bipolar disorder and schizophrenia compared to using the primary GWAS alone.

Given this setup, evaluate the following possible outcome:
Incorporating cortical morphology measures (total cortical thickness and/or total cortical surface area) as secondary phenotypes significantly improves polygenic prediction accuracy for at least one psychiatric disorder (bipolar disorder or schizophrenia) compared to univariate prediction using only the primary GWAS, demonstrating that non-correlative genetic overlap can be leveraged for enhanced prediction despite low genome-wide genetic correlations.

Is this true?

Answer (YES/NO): NO